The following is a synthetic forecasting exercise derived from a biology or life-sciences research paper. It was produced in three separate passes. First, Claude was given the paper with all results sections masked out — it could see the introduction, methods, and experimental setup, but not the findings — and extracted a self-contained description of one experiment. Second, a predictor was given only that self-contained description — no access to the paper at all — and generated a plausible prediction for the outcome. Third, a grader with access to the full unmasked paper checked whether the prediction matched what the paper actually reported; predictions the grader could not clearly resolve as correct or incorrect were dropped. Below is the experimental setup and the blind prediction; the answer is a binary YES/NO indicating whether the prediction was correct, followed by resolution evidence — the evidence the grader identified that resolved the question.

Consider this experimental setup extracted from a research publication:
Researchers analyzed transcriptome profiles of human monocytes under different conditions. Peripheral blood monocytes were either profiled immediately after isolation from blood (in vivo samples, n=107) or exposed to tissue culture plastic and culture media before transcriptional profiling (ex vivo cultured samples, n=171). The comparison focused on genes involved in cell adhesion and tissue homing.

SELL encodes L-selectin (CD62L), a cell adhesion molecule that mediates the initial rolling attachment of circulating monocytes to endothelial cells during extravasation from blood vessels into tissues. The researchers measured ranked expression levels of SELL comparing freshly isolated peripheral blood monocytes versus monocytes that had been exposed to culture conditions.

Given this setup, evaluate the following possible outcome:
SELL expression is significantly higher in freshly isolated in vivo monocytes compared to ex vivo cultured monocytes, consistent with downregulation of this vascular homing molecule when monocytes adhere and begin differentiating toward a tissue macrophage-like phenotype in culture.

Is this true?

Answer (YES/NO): YES